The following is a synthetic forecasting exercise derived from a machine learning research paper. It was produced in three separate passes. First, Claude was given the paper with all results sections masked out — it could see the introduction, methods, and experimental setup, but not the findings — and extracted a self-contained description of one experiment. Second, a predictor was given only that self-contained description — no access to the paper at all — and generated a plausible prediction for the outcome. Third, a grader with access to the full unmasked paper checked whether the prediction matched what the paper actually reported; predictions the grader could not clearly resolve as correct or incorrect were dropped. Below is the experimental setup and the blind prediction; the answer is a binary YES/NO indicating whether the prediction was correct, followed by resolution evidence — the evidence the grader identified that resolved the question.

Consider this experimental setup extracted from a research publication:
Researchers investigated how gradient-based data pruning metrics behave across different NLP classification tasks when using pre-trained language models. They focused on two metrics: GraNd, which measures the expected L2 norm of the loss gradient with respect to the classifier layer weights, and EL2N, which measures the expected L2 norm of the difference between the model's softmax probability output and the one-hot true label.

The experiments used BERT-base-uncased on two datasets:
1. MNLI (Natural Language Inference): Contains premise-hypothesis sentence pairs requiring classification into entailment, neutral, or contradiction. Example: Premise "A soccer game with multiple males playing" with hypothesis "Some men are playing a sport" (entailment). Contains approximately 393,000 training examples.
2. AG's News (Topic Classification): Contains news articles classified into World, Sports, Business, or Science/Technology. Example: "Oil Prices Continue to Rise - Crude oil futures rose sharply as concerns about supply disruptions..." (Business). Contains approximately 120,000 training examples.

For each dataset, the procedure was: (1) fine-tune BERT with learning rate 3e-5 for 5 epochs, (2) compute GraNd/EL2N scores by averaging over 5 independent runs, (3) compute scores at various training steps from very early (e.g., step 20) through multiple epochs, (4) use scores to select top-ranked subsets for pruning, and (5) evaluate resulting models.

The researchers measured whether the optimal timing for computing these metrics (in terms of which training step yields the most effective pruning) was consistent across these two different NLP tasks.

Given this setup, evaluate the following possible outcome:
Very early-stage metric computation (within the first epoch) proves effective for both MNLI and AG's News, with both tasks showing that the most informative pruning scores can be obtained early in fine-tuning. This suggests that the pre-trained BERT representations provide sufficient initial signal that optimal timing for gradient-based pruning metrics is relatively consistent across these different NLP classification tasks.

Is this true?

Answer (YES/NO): NO